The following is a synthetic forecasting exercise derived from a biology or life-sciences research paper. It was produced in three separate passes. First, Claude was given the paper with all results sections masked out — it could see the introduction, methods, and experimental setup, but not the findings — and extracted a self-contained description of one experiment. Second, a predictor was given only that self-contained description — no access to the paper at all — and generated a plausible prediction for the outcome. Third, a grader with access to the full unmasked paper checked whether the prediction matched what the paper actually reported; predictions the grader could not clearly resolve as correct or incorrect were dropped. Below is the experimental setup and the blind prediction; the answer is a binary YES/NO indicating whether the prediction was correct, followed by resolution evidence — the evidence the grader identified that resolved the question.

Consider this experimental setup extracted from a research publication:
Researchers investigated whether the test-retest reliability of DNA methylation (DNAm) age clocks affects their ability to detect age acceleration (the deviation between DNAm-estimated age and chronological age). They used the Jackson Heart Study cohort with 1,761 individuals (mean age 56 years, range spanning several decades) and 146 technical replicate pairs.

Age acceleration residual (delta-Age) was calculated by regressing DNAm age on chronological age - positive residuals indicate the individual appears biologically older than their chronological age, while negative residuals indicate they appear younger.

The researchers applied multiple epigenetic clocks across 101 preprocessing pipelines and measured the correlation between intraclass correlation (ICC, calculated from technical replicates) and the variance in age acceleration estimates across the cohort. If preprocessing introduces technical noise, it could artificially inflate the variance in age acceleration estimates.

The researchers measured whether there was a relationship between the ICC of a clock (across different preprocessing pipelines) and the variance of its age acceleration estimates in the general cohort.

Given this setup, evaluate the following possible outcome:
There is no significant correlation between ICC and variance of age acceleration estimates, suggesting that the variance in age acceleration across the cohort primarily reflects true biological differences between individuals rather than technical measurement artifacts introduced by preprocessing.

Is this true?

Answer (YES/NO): NO